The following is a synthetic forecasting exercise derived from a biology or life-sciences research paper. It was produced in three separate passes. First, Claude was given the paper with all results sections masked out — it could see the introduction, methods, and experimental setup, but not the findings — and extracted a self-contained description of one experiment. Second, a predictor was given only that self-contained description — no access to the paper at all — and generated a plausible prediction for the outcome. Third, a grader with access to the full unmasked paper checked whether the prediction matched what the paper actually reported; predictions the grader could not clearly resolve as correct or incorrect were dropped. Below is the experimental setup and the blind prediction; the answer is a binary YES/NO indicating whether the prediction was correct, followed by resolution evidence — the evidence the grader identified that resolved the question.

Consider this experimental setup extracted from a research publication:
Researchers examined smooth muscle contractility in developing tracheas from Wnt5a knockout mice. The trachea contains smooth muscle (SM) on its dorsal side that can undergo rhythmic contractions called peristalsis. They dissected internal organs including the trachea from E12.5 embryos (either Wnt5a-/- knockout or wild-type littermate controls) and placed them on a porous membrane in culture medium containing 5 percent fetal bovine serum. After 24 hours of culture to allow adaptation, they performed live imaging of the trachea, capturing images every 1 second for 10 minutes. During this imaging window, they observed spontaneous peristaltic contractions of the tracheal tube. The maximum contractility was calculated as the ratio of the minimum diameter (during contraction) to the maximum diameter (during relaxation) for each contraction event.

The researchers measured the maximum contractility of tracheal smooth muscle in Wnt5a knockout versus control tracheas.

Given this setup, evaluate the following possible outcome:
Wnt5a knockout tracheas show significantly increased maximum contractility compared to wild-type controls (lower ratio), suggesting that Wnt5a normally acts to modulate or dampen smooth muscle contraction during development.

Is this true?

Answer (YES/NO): NO